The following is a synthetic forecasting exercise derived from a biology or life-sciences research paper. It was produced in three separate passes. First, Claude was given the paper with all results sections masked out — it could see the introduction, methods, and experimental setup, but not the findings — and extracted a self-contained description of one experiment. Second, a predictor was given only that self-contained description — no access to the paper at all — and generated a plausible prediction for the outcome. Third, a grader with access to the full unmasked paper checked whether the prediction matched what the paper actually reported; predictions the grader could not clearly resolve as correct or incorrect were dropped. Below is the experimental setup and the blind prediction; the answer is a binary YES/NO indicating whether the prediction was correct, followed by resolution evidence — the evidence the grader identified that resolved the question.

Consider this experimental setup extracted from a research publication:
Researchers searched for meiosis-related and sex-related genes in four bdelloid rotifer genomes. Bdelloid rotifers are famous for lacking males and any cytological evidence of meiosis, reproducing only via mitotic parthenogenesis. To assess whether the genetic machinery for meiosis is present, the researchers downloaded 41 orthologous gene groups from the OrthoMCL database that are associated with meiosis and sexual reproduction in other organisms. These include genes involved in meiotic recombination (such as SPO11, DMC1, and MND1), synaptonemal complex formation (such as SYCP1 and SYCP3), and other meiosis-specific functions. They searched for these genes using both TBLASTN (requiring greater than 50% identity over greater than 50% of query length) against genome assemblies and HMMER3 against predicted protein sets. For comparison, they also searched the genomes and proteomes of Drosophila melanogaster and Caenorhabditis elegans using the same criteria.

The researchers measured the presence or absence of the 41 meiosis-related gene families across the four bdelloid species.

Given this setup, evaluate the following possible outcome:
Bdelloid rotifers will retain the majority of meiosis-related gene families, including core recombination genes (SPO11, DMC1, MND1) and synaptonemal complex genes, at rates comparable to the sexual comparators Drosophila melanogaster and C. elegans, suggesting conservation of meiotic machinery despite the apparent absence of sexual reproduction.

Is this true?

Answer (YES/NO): YES